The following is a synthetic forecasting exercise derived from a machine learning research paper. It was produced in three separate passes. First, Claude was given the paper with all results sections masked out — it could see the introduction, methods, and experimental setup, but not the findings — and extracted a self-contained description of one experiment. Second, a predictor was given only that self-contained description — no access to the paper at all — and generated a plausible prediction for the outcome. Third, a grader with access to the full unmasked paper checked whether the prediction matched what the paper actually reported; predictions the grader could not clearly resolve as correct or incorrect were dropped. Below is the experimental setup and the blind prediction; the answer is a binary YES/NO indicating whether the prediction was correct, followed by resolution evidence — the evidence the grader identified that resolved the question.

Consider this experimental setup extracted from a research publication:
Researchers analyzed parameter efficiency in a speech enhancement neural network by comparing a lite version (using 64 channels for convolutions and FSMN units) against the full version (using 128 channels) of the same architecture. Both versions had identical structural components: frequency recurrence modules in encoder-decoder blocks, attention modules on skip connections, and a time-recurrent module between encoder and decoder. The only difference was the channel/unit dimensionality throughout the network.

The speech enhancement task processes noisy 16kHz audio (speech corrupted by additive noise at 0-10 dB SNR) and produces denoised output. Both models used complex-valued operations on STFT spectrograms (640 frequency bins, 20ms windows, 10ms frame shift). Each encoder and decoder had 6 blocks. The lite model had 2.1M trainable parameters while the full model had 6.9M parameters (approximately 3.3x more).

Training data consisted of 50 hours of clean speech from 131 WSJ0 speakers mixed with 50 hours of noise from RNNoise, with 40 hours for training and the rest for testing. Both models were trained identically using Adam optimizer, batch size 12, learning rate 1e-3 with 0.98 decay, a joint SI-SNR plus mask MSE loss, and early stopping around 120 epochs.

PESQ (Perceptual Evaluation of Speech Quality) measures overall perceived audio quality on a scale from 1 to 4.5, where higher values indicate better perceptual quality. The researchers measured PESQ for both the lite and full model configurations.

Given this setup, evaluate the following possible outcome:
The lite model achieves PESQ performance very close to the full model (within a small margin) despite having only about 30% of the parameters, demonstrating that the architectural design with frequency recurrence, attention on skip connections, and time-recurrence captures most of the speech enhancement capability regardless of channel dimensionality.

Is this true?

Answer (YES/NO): NO